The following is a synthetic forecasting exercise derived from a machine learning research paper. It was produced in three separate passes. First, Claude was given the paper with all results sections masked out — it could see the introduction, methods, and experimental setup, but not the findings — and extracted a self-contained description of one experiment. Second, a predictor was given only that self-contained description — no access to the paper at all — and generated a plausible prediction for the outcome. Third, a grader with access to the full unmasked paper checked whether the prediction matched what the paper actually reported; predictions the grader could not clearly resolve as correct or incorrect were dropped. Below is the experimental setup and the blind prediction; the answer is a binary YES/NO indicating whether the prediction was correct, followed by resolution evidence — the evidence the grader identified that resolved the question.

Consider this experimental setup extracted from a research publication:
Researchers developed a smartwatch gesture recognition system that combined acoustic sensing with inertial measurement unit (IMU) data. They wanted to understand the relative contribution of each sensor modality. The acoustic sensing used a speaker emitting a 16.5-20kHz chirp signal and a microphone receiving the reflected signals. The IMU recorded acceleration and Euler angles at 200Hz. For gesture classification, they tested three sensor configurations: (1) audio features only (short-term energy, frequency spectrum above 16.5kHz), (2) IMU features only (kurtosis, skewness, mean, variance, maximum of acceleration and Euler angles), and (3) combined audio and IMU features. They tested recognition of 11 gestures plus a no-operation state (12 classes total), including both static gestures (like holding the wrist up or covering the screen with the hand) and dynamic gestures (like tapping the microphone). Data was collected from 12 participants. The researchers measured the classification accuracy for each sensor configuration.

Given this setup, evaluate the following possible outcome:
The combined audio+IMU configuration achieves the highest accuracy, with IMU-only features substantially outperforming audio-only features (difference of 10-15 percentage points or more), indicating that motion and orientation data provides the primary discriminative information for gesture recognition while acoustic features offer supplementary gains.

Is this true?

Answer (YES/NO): NO